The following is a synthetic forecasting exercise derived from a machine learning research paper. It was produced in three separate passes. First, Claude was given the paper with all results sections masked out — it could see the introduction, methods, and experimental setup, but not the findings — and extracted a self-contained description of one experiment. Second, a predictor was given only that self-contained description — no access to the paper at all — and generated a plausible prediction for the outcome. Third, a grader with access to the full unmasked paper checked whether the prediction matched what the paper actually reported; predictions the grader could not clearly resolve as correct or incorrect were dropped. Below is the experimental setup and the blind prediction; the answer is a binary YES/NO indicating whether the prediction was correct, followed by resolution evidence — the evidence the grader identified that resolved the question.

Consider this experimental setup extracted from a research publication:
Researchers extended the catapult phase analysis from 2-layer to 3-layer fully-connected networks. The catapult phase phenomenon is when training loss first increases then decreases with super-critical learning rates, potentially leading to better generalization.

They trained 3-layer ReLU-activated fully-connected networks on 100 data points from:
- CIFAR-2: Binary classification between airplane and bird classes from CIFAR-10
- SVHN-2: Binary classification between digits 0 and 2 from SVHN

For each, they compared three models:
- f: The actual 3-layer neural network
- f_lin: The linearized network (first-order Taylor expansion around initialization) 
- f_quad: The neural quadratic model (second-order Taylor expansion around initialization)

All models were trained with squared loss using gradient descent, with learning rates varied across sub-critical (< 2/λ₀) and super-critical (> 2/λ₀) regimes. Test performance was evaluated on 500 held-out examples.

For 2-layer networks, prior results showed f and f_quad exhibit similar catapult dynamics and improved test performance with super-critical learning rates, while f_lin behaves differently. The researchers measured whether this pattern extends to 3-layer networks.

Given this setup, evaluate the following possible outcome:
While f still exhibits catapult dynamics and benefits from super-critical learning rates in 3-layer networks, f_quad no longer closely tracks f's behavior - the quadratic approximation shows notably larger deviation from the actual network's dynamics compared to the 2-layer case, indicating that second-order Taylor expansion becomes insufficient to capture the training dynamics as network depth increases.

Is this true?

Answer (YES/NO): NO